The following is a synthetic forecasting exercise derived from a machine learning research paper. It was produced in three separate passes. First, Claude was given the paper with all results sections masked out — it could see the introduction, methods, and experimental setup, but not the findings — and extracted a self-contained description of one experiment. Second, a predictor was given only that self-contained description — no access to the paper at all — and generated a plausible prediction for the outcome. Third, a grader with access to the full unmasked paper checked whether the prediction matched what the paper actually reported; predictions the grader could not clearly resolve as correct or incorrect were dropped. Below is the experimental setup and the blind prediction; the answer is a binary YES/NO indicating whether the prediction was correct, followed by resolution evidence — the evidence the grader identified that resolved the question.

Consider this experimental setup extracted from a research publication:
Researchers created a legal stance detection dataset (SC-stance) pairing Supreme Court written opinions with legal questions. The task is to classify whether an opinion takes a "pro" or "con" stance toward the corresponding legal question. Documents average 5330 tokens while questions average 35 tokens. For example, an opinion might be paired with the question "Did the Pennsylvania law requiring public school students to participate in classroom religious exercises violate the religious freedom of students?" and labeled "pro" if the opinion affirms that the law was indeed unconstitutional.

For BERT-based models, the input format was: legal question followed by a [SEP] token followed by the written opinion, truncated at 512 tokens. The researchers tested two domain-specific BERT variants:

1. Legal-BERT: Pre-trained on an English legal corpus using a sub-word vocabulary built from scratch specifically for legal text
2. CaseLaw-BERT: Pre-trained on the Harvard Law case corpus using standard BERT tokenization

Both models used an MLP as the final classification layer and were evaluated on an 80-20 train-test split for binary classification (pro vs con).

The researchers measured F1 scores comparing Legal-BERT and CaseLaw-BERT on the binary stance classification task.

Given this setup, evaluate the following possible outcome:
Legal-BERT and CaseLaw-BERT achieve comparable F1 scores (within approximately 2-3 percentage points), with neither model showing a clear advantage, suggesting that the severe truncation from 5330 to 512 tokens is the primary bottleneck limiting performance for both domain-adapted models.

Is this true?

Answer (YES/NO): NO